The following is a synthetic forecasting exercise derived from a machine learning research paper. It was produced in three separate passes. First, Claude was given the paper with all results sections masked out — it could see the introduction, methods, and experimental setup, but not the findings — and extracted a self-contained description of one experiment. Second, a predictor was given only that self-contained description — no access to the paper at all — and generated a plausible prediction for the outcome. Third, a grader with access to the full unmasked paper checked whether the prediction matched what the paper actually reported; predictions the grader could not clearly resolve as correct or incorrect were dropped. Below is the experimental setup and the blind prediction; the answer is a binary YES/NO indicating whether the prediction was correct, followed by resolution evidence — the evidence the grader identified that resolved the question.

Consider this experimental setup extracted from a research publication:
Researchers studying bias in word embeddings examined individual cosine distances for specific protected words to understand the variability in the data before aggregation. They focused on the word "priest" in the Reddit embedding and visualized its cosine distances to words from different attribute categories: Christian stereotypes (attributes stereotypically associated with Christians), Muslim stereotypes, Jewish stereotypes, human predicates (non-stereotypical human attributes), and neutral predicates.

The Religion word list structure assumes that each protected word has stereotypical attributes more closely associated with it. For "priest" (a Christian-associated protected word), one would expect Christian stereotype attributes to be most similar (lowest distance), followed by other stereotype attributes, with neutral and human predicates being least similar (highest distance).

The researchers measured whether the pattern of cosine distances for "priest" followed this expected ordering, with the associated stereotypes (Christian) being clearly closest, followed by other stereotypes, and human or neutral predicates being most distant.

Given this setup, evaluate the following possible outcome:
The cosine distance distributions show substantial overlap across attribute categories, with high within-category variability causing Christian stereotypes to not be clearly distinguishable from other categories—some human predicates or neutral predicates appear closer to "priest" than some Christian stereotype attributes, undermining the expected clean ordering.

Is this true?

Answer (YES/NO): YES